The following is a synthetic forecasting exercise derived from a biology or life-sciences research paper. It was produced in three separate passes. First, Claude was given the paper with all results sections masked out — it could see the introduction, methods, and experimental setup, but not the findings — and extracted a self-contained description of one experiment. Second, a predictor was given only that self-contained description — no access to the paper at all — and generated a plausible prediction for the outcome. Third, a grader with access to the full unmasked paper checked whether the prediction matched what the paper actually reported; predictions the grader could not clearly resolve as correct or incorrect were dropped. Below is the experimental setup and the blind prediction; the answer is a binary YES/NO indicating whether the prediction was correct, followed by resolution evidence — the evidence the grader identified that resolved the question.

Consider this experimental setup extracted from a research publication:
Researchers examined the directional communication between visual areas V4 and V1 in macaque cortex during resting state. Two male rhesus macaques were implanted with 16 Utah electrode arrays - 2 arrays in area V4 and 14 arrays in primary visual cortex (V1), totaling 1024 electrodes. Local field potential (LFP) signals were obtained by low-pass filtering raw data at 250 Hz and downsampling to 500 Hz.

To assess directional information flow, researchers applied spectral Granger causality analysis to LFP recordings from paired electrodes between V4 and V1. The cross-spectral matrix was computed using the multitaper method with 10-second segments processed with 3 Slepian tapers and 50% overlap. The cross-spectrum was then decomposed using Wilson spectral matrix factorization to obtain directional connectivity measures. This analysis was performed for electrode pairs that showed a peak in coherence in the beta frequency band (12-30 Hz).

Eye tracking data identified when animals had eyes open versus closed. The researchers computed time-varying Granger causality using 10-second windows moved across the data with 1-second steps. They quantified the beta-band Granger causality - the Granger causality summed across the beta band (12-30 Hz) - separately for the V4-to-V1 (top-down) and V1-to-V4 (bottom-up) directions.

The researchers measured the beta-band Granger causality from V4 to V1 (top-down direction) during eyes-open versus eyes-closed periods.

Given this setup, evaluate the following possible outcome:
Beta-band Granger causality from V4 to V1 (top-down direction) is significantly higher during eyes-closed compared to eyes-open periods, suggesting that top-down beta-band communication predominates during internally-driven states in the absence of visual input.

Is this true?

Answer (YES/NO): NO